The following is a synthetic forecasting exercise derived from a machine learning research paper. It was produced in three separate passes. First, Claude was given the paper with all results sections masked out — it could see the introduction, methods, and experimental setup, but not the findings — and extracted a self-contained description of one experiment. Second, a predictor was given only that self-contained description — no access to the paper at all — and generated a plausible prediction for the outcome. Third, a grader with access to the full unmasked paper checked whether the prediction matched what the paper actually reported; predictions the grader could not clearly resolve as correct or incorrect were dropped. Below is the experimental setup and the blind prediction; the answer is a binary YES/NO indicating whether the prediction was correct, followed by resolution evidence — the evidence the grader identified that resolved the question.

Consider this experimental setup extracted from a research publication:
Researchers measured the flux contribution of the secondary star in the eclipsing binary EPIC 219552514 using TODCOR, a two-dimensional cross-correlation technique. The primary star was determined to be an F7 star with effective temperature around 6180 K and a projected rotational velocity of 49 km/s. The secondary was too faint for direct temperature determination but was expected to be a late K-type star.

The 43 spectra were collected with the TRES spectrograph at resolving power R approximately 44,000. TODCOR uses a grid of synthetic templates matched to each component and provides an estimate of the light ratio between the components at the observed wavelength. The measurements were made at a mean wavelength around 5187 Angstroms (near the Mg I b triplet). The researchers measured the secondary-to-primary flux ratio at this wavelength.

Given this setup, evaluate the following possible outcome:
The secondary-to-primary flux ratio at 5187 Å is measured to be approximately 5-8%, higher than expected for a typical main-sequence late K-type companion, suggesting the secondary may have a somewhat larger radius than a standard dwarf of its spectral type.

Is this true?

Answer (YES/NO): NO